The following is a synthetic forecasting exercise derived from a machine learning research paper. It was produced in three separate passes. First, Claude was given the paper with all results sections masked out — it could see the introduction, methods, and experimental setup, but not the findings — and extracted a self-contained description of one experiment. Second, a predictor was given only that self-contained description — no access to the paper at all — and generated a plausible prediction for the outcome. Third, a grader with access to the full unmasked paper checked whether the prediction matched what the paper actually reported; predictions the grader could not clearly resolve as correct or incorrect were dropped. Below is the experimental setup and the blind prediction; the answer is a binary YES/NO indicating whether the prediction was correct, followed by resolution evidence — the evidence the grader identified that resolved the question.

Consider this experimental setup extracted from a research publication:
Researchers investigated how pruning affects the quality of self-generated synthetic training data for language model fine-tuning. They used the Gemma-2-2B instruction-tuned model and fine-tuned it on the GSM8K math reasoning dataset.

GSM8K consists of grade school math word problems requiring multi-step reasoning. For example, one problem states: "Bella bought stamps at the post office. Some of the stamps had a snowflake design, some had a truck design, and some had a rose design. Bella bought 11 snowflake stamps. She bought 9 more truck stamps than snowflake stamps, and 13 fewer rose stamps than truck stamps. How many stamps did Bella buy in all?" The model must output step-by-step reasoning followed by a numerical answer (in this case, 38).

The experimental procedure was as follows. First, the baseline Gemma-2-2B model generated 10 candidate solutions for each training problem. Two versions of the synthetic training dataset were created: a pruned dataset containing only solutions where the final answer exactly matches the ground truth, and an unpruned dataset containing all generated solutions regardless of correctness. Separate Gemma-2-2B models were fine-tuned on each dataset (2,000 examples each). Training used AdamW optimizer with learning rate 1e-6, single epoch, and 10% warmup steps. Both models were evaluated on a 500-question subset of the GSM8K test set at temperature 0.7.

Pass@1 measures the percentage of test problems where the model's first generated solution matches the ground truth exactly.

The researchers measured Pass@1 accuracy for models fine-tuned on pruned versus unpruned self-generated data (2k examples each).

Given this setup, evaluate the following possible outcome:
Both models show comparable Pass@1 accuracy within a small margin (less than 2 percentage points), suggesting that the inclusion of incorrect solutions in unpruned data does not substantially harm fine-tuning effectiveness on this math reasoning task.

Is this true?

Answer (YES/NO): NO